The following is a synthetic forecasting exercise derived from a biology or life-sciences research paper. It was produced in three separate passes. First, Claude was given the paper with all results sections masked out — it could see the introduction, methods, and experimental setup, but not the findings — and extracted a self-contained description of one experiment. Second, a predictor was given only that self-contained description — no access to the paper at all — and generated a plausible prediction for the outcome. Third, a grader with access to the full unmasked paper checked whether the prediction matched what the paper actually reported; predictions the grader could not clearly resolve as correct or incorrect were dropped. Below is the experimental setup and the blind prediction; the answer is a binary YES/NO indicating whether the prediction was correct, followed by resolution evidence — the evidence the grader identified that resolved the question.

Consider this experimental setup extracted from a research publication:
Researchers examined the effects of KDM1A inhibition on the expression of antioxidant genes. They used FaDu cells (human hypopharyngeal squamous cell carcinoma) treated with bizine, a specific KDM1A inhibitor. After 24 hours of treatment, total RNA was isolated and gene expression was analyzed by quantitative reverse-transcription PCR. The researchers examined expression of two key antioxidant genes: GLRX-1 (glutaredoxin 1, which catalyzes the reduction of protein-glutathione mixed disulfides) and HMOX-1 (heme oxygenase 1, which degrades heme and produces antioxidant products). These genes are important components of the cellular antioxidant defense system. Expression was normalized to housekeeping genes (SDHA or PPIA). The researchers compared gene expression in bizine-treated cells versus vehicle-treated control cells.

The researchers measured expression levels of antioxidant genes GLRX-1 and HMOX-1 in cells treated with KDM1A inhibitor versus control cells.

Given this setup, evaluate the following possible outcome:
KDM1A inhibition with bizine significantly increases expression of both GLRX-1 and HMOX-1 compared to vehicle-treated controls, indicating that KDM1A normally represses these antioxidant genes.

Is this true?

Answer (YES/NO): NO